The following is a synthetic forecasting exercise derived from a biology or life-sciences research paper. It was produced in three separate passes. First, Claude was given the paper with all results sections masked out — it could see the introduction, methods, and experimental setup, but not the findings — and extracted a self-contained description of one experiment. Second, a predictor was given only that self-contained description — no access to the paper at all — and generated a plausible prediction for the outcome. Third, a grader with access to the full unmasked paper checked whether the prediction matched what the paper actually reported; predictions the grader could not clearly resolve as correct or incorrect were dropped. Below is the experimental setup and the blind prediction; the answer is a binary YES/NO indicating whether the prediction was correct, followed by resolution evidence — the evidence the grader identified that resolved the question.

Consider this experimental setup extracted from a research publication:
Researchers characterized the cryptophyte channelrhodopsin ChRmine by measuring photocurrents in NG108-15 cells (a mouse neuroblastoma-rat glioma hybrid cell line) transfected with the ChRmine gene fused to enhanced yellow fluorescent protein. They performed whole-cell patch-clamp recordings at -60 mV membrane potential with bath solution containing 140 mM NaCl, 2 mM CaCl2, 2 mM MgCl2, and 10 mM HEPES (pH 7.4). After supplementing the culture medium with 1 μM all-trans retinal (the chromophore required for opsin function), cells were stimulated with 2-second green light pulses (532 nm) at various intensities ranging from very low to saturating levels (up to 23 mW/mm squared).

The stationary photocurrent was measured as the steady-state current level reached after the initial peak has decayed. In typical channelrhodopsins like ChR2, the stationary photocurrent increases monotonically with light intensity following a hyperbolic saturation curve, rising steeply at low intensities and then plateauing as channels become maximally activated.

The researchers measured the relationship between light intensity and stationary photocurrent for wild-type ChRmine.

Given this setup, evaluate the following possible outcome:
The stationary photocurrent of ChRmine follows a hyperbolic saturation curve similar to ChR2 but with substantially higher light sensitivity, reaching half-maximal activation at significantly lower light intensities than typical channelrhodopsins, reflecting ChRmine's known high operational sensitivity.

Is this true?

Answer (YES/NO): NO